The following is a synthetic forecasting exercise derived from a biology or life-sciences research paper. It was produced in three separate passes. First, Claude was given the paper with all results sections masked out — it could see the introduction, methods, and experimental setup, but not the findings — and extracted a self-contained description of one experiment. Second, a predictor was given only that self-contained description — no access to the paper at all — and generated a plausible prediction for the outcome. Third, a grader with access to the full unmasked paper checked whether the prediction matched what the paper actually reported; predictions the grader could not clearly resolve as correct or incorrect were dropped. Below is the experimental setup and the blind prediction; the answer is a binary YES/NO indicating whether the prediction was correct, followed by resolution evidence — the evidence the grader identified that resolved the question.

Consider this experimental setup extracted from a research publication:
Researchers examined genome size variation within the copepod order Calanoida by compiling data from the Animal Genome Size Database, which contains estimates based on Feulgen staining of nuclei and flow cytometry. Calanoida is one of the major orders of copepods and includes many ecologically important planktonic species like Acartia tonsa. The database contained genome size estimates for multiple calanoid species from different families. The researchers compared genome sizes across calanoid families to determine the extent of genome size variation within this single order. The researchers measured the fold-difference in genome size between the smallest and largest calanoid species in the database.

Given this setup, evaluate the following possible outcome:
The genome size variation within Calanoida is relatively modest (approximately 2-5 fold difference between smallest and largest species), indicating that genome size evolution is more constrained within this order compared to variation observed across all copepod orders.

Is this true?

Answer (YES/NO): NO